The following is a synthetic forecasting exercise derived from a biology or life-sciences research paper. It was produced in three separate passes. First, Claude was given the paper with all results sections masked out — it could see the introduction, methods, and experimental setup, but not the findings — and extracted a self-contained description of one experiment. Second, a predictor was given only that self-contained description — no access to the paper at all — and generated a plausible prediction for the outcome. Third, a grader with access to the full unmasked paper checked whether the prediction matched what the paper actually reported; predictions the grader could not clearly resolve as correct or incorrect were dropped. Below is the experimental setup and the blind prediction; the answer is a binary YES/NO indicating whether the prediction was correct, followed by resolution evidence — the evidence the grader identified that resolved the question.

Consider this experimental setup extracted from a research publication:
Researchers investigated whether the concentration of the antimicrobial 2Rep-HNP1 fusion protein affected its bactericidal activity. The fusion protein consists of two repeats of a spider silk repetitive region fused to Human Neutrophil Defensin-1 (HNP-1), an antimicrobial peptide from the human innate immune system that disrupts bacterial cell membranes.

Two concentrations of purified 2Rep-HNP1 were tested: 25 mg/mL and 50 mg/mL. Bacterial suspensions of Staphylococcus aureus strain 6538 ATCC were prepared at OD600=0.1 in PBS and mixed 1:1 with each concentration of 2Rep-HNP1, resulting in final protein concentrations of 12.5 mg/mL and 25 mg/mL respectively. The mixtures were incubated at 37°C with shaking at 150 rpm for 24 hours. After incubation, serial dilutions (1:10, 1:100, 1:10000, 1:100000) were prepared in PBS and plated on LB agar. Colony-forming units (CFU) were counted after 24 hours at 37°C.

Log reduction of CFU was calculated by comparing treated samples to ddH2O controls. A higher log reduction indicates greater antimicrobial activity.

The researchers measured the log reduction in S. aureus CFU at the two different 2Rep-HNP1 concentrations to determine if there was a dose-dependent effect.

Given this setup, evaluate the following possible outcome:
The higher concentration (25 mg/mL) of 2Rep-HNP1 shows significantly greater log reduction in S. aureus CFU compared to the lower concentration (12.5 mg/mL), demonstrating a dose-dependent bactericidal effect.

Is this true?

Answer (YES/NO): NO